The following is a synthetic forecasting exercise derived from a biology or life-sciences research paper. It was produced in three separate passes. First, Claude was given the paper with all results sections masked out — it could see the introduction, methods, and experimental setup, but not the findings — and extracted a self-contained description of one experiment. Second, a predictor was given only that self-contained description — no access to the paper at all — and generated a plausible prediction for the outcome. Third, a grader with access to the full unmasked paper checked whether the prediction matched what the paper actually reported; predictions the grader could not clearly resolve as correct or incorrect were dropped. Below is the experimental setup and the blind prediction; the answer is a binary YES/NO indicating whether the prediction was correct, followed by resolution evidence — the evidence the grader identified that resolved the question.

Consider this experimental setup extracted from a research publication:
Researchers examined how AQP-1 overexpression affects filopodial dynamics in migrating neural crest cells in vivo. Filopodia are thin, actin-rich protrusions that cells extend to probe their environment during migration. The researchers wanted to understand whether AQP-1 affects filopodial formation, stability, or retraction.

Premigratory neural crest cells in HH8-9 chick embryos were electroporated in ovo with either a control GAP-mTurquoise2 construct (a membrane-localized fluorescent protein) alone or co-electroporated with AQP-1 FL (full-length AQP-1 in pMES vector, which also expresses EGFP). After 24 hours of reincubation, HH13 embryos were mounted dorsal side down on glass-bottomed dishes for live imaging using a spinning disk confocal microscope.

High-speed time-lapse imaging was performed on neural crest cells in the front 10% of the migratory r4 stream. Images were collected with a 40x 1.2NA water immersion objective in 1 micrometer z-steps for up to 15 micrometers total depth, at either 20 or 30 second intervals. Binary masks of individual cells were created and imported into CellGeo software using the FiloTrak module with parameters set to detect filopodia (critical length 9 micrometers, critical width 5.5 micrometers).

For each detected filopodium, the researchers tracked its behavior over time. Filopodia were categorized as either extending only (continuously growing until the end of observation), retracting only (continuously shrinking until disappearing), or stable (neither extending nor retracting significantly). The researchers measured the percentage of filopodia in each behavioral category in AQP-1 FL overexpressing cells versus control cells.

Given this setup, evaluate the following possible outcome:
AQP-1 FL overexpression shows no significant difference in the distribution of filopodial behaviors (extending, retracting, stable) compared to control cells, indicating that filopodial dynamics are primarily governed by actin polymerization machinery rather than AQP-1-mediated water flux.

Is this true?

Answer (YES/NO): NO